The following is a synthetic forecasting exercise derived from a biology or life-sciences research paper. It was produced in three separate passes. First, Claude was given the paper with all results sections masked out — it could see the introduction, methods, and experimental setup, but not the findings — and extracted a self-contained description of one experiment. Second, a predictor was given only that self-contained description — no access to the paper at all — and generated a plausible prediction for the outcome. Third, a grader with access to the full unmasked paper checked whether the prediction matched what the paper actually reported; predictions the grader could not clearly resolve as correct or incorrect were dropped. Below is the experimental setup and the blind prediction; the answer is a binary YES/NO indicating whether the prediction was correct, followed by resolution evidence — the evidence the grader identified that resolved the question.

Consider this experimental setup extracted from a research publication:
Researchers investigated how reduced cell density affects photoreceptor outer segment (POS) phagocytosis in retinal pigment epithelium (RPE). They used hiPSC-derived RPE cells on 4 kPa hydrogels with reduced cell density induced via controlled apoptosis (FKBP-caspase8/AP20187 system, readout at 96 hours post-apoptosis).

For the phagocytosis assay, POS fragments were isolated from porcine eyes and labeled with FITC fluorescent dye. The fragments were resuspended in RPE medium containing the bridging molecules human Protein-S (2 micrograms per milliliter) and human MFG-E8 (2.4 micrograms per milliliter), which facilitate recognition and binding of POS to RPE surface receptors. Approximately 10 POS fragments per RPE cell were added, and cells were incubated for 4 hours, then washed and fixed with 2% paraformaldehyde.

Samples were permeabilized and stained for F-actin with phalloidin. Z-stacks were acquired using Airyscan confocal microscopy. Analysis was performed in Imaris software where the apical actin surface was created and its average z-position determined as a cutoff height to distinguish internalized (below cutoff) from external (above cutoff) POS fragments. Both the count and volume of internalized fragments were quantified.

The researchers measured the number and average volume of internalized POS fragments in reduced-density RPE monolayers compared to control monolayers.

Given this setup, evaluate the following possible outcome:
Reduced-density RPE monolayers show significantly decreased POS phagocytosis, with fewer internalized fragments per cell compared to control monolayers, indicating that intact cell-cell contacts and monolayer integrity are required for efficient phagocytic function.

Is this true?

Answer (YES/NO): YES